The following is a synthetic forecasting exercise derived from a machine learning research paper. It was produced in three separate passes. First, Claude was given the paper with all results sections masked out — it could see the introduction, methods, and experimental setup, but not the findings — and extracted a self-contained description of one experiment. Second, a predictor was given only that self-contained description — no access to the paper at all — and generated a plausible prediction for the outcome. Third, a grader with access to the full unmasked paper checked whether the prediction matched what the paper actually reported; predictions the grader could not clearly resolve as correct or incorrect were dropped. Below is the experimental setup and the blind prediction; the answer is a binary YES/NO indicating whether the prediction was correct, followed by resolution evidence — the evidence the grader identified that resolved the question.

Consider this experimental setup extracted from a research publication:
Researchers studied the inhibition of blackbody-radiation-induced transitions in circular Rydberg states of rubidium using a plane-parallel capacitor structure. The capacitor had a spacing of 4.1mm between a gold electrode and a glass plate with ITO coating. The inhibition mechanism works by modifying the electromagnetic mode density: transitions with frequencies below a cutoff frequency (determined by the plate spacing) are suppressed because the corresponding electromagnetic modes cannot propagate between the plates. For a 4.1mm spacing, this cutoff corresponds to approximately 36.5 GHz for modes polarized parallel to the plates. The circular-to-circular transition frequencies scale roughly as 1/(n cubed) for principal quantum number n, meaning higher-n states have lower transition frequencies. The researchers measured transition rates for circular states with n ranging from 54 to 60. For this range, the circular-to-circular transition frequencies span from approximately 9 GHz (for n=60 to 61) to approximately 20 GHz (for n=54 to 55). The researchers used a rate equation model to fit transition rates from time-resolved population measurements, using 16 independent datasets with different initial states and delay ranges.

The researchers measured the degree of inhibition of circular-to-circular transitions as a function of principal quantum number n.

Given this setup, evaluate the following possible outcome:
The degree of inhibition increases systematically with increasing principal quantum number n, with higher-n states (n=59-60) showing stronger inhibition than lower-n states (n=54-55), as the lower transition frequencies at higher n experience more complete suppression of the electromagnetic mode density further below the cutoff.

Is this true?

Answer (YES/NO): YES